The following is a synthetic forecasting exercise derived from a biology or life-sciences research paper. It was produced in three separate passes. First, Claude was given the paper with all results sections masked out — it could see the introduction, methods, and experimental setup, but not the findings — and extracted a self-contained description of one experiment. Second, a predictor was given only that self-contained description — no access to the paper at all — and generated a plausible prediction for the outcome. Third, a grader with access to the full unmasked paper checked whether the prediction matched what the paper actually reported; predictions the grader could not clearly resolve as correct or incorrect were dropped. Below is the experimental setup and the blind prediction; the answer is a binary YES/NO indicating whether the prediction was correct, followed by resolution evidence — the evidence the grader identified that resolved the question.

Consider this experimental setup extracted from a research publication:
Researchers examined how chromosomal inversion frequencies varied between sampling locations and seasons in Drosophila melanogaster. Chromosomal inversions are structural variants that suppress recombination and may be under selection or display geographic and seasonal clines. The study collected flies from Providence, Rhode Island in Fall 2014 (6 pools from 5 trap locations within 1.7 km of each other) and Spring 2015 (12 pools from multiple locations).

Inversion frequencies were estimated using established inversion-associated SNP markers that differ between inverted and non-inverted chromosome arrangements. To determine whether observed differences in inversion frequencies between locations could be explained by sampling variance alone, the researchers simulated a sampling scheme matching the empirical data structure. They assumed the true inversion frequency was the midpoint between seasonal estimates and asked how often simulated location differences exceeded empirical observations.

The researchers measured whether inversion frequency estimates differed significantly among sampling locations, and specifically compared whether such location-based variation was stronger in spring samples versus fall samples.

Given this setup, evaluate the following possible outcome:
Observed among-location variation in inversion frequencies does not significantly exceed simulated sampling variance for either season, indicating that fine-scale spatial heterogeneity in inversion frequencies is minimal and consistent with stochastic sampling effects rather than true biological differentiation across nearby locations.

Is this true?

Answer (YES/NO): NO